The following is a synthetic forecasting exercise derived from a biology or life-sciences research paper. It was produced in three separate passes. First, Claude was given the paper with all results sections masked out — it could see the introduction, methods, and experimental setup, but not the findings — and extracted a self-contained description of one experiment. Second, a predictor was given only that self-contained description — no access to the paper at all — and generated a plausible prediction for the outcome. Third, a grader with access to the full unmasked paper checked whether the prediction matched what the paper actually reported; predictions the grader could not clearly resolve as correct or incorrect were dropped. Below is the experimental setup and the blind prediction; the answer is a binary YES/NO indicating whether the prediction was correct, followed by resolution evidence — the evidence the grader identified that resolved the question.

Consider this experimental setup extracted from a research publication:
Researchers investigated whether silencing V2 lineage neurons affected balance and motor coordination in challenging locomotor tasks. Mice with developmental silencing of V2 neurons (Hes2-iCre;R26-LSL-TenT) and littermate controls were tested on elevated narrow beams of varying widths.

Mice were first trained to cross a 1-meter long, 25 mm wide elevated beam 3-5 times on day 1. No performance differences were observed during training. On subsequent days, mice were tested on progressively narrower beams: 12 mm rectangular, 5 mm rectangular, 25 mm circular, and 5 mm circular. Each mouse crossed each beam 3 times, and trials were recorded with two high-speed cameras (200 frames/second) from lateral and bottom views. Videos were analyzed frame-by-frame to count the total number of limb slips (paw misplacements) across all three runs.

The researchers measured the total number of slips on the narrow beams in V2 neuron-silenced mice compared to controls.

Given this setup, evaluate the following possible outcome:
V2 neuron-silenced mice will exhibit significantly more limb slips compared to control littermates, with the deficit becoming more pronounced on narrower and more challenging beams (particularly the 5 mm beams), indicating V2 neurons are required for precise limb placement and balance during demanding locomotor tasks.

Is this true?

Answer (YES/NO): YES